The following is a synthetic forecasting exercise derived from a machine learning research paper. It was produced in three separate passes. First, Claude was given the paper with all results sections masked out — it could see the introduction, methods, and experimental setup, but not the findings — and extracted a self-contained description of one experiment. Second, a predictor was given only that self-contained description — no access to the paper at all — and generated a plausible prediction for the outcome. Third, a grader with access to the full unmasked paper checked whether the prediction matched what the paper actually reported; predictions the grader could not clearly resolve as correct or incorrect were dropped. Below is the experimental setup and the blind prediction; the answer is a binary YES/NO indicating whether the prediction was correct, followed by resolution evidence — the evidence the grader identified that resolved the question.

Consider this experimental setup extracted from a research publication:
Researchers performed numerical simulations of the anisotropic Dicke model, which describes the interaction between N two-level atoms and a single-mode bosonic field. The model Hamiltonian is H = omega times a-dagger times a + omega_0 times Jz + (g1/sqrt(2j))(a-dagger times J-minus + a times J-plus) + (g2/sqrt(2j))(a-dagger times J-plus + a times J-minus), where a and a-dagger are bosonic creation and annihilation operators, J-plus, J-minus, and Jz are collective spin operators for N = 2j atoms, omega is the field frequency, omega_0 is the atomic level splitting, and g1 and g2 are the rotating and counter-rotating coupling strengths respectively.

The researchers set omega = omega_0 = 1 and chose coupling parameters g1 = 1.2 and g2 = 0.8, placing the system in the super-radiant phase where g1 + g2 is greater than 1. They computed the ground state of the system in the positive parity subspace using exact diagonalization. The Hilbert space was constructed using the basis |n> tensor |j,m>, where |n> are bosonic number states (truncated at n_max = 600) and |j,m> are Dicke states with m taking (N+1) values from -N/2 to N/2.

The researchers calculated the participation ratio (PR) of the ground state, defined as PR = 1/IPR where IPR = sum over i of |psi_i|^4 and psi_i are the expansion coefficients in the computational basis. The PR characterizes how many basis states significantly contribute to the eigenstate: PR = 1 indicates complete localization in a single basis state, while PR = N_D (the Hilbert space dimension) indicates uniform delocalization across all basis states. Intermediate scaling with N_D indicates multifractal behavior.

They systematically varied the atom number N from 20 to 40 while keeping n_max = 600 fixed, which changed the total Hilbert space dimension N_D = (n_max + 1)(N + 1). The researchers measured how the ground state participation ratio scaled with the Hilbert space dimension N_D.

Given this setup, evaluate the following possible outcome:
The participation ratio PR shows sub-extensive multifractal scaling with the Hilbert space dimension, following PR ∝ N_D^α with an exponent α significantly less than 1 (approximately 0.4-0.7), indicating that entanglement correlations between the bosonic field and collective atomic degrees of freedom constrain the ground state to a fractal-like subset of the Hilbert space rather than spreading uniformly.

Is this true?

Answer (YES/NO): YES